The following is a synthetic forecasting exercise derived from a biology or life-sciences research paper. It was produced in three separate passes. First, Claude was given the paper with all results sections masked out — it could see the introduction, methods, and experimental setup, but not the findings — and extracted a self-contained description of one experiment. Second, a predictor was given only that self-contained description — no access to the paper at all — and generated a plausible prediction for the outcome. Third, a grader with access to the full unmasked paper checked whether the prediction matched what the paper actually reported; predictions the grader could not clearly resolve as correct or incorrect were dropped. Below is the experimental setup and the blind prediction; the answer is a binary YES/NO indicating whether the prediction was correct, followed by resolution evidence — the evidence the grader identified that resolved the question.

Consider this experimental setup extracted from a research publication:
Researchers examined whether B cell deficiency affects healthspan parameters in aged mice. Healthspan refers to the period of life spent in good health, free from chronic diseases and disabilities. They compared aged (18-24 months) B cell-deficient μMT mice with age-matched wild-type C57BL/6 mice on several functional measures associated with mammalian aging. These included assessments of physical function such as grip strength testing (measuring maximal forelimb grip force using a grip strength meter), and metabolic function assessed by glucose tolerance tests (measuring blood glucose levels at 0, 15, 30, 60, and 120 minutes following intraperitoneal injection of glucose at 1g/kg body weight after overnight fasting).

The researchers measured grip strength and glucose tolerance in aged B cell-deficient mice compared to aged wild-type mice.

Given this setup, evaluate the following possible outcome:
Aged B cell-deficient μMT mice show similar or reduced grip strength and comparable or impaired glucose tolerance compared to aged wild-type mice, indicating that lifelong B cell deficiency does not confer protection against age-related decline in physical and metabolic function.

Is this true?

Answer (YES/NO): NO